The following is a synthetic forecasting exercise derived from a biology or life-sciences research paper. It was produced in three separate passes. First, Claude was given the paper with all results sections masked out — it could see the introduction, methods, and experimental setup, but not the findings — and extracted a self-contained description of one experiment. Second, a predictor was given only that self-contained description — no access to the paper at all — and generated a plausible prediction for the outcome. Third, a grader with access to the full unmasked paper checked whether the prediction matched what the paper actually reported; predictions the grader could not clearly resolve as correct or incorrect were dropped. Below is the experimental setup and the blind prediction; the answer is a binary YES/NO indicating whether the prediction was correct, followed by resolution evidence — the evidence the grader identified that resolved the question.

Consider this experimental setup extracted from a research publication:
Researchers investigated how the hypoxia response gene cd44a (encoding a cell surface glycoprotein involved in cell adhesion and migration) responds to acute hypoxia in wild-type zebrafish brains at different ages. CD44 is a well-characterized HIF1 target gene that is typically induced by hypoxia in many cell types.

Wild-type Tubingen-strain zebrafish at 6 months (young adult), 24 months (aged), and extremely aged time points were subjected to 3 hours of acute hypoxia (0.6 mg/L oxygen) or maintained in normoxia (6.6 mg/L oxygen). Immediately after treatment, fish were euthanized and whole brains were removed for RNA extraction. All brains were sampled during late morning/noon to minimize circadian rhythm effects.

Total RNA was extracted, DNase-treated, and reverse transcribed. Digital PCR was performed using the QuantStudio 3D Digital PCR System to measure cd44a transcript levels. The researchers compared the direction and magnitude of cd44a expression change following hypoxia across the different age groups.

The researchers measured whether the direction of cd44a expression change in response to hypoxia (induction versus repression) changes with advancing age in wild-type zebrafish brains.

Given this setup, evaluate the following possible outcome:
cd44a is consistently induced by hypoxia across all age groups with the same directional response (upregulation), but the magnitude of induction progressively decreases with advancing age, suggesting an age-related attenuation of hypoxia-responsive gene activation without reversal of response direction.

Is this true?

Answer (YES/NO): NO